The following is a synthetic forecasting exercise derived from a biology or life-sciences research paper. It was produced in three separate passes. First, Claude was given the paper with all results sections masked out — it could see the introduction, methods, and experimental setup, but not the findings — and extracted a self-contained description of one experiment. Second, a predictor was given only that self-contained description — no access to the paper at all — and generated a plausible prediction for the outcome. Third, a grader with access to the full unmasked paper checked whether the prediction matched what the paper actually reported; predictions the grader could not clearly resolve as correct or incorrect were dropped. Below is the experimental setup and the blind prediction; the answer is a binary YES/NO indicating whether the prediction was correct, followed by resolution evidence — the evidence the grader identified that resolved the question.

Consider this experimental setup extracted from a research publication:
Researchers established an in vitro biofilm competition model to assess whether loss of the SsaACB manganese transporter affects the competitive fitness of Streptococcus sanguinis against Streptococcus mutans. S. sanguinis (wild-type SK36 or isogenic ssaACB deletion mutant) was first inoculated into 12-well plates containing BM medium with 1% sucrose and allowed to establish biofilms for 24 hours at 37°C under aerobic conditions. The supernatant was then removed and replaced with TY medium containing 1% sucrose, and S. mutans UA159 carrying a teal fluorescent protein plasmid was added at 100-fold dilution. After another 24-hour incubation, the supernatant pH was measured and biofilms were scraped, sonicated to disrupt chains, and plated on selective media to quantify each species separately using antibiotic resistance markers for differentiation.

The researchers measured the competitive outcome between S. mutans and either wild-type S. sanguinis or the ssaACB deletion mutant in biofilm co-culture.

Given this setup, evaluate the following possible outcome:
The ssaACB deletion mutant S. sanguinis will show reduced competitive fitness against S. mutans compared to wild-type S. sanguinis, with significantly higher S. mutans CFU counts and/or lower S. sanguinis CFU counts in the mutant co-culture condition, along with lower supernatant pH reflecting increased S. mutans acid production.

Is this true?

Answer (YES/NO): NO